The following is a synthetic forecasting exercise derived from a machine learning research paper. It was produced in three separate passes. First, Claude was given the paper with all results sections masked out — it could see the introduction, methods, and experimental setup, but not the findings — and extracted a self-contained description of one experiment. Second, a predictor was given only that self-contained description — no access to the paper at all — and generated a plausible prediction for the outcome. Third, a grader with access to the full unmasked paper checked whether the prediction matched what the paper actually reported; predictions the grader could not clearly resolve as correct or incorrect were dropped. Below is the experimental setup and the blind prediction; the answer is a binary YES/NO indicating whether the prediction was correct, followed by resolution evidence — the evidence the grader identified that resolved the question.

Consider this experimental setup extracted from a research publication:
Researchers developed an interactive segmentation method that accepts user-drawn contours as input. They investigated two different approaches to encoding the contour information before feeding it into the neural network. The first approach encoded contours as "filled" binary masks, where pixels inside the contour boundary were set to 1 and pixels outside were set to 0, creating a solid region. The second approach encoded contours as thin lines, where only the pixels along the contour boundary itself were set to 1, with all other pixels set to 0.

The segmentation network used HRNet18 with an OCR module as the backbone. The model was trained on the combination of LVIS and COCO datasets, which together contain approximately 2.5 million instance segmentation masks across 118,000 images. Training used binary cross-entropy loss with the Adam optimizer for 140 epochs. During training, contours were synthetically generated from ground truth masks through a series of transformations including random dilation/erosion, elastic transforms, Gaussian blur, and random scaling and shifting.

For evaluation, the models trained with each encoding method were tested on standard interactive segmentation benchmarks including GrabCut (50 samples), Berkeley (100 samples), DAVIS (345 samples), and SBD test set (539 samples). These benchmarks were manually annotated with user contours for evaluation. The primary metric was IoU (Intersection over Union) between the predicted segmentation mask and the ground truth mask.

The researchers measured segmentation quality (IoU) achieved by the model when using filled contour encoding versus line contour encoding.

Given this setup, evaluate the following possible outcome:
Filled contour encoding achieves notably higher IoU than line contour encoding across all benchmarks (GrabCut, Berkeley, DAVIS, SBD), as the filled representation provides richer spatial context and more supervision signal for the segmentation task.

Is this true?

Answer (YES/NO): NO